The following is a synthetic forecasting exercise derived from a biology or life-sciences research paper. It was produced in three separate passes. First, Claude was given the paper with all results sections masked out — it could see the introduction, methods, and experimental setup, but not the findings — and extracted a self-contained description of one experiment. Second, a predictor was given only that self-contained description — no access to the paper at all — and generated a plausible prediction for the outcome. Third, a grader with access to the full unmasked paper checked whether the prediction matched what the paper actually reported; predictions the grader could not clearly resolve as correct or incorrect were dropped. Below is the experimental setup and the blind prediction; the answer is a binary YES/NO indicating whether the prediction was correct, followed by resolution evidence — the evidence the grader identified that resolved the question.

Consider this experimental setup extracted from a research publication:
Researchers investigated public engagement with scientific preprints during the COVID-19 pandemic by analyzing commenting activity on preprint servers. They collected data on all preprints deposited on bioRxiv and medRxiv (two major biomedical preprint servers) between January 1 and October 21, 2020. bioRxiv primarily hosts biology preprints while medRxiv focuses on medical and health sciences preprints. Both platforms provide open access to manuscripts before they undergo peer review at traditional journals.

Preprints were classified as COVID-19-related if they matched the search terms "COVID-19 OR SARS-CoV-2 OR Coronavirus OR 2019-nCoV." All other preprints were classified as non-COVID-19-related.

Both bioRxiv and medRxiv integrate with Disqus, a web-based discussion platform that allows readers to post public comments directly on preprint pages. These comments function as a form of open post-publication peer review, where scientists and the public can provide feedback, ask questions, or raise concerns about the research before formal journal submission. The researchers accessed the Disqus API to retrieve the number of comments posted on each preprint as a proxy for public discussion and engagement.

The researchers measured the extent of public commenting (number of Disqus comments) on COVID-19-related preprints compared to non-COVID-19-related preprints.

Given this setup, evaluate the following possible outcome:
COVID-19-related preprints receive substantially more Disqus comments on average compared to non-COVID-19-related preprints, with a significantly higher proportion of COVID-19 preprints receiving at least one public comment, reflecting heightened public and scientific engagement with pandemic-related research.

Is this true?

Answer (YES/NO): YES